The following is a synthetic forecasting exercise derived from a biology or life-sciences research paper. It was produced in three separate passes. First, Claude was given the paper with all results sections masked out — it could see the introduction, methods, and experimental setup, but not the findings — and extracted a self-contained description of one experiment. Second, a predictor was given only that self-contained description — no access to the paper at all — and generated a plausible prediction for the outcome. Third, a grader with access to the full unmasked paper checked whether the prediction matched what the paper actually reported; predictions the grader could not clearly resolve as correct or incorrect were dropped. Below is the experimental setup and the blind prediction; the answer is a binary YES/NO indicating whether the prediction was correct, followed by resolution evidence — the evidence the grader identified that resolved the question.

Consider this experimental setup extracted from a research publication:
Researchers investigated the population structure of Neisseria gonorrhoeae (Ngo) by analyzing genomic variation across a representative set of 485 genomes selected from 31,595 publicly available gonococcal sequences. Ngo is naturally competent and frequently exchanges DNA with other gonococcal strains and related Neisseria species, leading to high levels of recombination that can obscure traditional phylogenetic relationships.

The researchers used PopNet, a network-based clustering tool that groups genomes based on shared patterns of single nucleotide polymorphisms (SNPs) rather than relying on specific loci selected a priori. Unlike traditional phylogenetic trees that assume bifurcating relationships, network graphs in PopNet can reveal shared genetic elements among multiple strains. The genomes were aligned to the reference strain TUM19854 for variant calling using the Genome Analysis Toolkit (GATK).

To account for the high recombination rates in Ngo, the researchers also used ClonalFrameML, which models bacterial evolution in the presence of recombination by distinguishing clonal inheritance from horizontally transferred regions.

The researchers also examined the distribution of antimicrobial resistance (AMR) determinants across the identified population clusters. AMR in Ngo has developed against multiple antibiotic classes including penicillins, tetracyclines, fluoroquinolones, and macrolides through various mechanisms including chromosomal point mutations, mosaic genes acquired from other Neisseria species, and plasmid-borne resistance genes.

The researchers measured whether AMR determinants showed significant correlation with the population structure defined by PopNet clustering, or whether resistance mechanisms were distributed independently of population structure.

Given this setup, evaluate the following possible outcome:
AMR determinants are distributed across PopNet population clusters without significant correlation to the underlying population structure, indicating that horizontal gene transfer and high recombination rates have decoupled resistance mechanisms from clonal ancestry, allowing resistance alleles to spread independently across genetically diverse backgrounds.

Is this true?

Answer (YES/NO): NO